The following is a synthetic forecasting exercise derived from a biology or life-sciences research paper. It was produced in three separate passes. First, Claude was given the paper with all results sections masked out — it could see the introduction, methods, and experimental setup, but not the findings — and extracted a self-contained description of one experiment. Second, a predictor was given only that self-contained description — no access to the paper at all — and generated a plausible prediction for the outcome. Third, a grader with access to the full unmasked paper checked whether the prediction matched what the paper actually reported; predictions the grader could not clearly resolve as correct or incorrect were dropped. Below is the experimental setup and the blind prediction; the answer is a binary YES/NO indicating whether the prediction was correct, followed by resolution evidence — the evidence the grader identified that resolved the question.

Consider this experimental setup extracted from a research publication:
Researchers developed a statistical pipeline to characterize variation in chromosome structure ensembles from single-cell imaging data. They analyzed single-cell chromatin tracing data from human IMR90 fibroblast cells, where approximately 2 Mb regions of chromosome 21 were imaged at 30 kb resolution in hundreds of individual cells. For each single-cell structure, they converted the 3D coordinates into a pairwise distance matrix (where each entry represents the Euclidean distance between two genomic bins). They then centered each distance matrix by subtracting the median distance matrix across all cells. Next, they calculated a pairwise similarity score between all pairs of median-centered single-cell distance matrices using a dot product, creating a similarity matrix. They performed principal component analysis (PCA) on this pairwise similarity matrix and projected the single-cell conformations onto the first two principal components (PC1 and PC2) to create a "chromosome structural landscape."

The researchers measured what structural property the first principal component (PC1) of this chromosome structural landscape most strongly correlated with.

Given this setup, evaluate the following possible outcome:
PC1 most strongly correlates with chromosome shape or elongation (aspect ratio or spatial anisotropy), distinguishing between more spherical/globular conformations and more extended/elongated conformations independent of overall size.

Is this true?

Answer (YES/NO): NO